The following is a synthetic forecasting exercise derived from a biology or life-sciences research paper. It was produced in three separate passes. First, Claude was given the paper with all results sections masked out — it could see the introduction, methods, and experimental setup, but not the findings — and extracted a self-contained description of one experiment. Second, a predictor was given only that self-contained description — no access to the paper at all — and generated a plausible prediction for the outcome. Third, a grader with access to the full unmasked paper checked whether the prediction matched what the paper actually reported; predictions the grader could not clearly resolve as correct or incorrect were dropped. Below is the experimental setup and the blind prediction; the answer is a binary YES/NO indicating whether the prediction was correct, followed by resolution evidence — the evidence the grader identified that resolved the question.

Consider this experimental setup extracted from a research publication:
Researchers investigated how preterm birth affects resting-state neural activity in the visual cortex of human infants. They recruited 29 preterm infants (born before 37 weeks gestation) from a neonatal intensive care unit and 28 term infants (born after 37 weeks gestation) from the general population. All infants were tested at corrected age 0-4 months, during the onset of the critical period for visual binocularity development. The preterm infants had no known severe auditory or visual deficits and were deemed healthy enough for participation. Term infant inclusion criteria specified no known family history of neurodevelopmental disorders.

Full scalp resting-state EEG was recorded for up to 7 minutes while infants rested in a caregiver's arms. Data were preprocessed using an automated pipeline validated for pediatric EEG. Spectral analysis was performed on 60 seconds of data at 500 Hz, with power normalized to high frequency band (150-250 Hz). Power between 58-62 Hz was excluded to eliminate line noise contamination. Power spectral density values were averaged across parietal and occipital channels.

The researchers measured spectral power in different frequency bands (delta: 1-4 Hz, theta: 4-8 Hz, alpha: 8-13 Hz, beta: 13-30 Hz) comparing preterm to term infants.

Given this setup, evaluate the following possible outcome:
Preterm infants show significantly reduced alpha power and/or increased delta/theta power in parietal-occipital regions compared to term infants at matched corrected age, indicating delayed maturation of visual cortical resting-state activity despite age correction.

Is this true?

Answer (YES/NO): NO